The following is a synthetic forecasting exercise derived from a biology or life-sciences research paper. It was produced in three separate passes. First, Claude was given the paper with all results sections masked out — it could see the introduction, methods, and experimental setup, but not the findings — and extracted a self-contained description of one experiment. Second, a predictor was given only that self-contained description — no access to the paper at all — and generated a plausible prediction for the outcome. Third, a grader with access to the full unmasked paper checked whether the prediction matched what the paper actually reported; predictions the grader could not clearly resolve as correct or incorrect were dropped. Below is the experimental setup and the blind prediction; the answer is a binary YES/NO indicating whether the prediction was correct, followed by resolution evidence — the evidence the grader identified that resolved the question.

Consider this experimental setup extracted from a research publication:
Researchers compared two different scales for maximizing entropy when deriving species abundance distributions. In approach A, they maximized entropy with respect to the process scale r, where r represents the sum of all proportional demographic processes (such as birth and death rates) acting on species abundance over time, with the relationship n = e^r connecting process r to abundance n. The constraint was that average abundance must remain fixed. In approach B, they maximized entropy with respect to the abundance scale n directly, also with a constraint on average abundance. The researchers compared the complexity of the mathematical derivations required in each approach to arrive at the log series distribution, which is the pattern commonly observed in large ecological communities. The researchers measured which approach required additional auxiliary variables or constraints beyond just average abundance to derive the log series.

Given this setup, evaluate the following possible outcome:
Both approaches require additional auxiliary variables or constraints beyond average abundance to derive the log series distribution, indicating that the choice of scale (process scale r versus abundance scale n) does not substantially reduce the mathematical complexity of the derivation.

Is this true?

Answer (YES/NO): NO